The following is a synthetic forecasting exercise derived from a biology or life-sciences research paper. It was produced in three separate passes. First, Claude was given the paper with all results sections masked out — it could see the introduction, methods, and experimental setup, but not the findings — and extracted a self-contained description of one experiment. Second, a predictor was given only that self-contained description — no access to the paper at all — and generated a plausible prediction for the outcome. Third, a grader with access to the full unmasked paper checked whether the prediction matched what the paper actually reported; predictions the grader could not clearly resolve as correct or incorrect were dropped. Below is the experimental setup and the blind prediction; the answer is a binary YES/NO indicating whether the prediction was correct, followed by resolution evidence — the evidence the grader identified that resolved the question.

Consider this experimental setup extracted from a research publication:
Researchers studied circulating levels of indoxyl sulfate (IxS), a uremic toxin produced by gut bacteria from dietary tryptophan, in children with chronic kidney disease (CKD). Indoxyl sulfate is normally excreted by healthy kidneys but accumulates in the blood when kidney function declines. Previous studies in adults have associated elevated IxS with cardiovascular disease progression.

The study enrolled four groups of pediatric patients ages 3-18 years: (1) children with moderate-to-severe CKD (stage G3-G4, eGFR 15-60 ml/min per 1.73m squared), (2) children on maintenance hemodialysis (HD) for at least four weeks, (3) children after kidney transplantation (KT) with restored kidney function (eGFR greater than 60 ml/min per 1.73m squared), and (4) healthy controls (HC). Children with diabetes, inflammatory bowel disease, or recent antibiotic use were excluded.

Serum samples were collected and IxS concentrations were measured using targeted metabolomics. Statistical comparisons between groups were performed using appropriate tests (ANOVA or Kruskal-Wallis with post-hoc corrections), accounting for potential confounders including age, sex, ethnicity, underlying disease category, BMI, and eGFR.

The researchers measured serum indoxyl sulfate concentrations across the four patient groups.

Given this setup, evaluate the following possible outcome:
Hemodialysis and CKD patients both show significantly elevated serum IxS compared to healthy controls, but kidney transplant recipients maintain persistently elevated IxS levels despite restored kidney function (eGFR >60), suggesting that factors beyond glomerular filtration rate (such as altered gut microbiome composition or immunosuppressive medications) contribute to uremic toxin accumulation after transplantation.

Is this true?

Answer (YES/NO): NO